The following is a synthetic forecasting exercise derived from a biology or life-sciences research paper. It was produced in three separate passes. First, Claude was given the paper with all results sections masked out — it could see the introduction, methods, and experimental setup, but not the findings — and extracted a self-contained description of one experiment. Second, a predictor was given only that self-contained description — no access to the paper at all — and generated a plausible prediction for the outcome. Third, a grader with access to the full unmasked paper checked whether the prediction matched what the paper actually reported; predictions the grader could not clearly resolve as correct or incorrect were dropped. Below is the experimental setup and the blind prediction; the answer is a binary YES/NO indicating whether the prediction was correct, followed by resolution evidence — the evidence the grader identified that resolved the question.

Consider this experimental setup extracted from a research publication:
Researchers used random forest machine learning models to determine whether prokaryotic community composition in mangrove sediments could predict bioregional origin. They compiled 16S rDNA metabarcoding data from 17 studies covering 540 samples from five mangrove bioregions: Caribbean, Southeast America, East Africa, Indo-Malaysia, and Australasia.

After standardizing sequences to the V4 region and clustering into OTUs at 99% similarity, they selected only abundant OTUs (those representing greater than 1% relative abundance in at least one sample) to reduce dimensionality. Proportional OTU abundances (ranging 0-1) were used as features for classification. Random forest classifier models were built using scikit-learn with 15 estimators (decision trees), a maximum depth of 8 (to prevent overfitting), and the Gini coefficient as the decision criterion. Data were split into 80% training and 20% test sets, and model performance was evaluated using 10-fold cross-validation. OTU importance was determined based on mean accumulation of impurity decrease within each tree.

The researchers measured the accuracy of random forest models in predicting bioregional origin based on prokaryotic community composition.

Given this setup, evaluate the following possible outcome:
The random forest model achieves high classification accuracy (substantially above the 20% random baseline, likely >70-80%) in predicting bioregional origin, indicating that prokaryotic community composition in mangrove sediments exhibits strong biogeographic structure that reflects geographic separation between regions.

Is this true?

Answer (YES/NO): YES